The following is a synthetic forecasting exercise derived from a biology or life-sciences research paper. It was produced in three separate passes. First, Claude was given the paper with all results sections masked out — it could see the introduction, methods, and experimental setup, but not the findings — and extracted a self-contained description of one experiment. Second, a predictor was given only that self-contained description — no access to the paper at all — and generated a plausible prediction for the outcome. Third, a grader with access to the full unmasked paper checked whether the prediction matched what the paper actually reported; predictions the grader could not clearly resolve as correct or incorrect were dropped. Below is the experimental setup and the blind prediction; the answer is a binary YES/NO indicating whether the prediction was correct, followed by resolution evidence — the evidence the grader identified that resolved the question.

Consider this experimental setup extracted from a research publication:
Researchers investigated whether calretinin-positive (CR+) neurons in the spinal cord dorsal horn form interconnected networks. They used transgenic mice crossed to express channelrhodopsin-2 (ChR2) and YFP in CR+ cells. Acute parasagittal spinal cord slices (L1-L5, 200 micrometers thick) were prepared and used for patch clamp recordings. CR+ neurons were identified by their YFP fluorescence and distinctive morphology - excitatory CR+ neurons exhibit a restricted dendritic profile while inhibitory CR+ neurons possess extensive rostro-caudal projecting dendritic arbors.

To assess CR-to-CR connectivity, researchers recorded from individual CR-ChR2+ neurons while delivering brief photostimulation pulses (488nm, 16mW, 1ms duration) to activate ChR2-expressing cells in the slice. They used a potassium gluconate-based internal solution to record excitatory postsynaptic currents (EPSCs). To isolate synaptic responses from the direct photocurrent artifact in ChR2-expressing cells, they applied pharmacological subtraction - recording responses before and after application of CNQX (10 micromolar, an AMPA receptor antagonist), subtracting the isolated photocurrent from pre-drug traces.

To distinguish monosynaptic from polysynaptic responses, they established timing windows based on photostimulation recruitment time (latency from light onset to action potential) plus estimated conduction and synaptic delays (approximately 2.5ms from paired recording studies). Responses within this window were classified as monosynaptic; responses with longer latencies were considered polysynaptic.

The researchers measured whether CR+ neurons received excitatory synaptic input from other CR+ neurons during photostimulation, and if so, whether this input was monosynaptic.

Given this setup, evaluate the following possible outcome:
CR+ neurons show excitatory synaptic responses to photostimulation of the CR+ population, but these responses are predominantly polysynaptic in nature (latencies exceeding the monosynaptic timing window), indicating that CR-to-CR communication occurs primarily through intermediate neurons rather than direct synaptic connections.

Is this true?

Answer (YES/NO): NO